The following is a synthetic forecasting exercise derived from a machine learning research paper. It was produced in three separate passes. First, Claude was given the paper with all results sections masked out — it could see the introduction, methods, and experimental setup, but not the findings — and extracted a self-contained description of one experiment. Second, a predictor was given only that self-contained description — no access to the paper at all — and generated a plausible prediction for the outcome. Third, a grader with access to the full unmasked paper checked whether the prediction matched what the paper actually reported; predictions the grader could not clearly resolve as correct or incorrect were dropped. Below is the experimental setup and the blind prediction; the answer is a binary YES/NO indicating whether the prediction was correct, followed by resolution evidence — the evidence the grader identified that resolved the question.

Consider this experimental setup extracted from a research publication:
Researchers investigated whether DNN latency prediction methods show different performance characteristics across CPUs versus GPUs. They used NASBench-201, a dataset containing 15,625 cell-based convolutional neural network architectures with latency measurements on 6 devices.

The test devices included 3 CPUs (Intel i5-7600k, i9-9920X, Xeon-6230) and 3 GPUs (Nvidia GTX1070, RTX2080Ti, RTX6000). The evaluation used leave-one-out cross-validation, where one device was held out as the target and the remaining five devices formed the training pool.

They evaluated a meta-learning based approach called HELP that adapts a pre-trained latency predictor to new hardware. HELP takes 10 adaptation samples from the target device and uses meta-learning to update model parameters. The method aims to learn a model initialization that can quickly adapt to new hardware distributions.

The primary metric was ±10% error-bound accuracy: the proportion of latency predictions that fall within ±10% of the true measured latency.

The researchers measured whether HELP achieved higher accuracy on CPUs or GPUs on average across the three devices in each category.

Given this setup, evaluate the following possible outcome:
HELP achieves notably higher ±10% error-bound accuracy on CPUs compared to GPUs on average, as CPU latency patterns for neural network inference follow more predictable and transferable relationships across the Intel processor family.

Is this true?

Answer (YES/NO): YES